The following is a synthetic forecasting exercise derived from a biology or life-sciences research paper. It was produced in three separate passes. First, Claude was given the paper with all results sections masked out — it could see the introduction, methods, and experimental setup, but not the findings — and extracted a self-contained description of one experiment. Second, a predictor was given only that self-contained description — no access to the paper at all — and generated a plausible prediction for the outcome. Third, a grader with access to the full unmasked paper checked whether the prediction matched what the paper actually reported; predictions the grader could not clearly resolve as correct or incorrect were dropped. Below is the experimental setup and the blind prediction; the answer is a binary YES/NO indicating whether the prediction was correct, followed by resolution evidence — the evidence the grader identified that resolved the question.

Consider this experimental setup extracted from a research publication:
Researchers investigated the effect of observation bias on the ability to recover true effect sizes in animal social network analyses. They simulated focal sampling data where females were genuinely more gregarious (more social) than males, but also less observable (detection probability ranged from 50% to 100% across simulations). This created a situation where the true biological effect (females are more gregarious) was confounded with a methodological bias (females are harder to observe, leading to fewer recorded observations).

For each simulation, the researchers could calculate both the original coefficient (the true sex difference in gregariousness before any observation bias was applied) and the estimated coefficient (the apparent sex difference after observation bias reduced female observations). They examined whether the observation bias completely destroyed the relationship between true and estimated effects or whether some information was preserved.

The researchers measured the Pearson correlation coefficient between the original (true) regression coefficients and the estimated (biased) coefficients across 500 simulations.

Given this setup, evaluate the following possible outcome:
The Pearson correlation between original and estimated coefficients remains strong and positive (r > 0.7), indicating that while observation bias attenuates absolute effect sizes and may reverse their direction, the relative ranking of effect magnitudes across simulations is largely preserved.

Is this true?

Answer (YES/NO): NO